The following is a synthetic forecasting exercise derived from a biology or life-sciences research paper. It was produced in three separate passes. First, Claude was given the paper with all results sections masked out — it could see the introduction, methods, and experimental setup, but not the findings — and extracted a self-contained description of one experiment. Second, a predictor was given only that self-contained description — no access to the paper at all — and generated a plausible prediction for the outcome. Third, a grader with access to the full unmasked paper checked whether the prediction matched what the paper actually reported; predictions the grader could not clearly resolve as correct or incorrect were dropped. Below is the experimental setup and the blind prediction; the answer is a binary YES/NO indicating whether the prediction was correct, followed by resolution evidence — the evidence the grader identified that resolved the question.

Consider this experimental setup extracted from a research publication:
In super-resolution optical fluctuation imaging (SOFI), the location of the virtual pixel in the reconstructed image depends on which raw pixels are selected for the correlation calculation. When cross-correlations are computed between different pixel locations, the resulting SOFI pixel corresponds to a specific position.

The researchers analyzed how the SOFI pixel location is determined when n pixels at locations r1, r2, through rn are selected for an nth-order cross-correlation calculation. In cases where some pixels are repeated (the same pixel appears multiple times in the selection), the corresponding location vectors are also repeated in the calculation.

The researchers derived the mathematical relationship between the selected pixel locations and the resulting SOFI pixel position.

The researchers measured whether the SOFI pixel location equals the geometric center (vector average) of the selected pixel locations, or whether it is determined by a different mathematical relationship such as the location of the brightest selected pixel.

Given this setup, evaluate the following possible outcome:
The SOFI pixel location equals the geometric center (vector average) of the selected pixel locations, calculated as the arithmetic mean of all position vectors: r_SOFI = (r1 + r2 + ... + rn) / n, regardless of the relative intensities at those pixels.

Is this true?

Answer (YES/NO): YES